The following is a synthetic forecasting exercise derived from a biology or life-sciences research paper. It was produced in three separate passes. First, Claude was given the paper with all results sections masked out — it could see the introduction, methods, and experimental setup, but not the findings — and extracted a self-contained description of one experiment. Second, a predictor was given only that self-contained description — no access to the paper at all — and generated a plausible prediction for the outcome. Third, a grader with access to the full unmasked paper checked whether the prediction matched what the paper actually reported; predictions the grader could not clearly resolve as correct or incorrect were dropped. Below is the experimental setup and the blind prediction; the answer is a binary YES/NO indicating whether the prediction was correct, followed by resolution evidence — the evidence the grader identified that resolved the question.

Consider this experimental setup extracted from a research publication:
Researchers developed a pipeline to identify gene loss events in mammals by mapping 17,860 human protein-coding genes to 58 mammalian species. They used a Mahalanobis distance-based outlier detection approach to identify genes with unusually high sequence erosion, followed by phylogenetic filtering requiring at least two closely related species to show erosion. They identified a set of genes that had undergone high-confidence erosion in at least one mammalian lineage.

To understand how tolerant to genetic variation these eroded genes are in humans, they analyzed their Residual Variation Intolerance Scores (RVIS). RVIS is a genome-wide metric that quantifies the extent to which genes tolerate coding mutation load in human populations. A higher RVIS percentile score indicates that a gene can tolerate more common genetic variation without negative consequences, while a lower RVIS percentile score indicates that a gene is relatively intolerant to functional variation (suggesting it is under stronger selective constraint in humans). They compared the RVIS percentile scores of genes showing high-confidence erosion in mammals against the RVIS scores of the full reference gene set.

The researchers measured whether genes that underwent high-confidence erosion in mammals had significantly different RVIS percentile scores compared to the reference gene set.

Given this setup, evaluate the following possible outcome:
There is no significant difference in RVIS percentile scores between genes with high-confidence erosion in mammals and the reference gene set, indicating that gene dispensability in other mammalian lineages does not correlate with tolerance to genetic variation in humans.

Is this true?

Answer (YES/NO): NO